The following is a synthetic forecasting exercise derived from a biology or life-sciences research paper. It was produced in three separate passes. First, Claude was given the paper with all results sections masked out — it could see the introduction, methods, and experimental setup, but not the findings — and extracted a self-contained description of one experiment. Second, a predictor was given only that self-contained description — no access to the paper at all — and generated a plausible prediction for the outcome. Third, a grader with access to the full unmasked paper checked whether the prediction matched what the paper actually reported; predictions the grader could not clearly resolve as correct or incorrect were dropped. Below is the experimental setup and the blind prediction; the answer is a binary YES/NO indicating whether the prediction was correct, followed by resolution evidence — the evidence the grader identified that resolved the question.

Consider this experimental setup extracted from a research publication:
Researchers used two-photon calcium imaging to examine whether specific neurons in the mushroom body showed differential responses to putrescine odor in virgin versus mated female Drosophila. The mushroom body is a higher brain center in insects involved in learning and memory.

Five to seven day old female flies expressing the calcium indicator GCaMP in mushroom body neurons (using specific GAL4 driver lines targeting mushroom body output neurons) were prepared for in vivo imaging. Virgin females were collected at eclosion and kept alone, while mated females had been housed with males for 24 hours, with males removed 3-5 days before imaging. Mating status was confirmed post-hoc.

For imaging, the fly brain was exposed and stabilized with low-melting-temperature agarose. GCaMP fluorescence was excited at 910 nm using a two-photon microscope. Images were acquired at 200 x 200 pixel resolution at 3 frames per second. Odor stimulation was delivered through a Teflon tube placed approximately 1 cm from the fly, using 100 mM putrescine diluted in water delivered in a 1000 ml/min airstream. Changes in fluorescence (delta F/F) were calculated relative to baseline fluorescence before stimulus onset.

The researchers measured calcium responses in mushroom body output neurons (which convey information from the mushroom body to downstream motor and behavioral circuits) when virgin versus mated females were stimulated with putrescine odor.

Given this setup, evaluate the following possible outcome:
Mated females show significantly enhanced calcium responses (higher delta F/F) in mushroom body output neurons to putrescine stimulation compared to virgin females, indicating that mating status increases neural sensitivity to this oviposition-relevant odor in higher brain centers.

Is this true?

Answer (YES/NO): NO